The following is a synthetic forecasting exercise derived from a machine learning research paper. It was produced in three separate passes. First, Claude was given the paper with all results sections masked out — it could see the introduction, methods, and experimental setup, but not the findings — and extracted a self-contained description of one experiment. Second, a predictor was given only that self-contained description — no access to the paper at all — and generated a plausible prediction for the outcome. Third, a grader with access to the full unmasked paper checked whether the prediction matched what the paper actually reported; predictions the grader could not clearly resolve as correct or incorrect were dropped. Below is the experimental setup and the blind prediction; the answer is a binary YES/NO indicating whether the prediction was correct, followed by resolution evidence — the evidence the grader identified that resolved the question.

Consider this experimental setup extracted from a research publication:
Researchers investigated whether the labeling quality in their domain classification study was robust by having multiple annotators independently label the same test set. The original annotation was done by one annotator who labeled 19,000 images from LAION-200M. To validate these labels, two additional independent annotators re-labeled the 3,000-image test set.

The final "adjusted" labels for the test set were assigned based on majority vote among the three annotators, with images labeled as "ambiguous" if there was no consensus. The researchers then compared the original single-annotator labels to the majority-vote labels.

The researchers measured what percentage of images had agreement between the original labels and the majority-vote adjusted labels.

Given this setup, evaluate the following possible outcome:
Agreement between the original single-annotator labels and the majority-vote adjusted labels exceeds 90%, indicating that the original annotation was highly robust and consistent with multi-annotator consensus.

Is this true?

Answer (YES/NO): YES